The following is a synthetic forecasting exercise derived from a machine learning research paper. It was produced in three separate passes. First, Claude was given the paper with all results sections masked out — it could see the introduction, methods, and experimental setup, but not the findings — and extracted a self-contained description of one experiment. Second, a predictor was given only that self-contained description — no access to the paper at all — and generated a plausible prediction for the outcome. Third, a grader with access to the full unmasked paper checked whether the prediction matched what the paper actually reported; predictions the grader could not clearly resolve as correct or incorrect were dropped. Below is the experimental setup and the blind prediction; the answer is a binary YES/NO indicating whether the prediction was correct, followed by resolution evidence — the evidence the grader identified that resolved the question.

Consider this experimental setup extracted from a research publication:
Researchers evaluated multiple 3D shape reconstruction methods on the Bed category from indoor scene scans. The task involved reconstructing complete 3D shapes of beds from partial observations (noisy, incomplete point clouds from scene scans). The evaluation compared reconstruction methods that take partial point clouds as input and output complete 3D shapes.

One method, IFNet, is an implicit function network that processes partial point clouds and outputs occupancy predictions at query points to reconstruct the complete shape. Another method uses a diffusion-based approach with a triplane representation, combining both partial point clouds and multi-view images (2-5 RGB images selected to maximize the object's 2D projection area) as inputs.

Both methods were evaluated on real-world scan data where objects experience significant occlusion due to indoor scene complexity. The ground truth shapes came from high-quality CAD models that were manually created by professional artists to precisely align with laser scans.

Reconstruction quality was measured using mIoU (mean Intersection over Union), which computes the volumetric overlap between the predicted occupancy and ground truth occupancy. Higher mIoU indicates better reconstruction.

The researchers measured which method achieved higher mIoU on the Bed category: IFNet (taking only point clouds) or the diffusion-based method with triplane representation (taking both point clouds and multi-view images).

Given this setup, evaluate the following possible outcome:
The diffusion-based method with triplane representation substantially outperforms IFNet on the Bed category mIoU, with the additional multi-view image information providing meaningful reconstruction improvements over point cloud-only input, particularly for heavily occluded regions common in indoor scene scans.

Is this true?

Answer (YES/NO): NO